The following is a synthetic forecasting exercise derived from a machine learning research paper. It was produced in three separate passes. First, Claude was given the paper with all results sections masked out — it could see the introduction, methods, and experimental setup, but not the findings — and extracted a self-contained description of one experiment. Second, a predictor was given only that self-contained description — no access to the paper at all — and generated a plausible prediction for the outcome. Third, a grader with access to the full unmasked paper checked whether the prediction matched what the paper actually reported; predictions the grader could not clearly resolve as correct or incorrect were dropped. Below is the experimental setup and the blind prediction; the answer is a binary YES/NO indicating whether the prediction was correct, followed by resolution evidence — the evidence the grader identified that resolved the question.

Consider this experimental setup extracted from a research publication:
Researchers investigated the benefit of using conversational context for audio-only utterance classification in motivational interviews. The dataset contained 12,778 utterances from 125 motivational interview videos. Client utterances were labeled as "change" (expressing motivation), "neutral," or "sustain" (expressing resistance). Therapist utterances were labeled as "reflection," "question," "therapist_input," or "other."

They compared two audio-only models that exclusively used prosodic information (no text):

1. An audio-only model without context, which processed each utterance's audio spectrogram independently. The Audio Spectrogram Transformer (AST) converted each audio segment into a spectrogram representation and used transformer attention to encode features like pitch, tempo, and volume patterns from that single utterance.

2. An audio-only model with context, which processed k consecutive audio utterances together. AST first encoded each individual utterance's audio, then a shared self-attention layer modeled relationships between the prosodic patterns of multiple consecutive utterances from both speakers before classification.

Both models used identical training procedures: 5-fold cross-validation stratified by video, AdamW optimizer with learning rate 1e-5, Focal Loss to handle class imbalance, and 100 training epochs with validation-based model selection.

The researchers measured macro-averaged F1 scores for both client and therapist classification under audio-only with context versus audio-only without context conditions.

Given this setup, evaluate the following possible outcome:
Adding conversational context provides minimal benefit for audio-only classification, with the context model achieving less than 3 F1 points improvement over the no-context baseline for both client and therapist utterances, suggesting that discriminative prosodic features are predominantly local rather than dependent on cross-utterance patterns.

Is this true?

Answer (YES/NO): NO